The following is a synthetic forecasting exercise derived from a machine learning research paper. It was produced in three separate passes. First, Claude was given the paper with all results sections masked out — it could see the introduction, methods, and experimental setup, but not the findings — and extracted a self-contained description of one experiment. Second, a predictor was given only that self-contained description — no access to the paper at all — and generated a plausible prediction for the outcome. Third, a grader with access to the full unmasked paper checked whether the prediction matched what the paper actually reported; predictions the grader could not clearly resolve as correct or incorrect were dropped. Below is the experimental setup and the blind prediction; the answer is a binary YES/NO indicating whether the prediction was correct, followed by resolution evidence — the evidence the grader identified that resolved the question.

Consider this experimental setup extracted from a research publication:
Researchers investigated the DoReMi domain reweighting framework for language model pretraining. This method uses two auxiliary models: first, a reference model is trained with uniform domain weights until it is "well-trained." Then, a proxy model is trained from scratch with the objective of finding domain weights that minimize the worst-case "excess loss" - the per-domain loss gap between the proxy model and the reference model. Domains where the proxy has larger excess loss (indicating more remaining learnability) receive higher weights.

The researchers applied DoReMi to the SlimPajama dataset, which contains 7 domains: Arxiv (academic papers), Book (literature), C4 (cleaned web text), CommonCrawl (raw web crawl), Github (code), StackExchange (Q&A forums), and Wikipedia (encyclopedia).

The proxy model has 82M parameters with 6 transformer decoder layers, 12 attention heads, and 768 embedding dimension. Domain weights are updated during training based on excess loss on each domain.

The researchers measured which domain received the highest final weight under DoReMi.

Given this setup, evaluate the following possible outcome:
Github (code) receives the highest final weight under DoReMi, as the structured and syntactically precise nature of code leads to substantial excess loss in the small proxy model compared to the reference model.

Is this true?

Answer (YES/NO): NO